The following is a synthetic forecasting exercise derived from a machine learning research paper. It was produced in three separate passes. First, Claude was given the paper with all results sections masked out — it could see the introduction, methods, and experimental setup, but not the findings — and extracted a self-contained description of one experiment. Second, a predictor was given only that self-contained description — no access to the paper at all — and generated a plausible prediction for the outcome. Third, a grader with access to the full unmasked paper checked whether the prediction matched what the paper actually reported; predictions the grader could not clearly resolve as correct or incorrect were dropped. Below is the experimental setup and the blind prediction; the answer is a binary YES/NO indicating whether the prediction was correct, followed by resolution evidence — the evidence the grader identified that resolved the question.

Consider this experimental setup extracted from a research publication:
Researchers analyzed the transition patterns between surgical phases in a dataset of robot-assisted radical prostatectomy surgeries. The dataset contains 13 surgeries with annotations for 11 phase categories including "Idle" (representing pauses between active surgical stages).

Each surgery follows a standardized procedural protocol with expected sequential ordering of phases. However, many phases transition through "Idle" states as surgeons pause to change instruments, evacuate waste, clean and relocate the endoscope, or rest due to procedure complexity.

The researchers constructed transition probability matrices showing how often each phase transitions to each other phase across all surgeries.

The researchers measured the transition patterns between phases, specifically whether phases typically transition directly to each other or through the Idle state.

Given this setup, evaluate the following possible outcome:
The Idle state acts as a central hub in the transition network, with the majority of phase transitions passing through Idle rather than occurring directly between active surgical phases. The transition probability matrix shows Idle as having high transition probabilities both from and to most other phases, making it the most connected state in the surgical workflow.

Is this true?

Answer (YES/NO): YES